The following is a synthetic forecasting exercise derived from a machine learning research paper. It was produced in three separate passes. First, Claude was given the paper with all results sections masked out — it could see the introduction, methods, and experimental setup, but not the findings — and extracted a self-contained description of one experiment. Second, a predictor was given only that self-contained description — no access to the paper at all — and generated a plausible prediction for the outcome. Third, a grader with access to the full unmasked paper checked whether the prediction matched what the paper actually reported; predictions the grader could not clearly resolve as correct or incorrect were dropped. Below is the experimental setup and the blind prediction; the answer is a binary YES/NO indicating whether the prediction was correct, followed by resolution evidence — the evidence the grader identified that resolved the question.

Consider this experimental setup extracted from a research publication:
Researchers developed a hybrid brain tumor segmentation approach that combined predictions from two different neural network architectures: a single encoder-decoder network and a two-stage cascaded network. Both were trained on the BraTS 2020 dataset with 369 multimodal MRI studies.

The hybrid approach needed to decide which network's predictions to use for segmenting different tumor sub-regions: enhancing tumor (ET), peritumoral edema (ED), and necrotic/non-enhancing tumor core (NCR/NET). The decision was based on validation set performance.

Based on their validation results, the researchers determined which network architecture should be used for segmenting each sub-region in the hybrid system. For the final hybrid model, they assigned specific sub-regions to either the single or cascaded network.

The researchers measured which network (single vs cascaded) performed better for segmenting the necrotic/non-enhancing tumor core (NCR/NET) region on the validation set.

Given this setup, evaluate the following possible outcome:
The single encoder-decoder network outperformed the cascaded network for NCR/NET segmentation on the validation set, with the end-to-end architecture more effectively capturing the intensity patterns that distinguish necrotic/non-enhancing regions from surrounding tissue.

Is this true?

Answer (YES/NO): NO